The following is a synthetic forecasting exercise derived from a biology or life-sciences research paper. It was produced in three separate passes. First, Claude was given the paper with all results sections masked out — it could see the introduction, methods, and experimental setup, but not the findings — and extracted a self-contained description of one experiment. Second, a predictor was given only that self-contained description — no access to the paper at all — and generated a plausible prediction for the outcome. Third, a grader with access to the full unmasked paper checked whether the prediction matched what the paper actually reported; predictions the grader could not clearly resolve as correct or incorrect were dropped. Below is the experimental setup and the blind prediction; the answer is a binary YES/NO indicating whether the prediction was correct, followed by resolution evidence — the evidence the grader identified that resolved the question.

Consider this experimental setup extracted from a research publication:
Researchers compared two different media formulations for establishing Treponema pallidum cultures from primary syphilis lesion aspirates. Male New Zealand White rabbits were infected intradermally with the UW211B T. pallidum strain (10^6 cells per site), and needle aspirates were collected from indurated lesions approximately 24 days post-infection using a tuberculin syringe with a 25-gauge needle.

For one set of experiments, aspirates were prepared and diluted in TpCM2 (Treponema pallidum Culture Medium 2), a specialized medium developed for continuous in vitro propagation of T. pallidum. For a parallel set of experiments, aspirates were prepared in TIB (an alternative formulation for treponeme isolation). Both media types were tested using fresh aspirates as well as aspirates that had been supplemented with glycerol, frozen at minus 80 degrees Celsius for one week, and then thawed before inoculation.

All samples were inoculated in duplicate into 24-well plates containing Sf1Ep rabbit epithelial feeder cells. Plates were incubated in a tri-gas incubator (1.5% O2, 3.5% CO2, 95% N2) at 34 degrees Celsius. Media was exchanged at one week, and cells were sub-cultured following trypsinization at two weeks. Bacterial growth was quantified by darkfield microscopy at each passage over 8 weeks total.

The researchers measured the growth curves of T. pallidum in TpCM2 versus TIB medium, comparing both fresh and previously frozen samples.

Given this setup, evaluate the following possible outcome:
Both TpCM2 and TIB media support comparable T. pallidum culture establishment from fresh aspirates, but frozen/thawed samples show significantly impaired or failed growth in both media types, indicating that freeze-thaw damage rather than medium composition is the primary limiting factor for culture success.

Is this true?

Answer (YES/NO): NO